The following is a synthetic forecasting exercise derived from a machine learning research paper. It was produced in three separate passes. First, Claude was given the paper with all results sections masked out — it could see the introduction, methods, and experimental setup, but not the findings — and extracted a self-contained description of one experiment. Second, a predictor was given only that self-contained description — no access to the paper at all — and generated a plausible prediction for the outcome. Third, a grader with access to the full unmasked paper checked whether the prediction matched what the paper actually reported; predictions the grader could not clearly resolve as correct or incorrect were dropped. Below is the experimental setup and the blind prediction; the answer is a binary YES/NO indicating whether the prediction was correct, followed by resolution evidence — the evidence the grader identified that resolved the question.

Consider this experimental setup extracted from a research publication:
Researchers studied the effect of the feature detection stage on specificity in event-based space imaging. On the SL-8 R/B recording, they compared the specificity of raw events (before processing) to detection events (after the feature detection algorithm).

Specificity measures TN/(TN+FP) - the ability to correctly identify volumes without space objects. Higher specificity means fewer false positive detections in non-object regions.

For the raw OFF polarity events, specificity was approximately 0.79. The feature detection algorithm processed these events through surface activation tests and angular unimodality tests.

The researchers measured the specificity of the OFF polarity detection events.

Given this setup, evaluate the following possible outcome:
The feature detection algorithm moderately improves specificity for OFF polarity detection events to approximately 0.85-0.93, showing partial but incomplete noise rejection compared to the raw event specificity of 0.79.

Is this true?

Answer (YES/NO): NO